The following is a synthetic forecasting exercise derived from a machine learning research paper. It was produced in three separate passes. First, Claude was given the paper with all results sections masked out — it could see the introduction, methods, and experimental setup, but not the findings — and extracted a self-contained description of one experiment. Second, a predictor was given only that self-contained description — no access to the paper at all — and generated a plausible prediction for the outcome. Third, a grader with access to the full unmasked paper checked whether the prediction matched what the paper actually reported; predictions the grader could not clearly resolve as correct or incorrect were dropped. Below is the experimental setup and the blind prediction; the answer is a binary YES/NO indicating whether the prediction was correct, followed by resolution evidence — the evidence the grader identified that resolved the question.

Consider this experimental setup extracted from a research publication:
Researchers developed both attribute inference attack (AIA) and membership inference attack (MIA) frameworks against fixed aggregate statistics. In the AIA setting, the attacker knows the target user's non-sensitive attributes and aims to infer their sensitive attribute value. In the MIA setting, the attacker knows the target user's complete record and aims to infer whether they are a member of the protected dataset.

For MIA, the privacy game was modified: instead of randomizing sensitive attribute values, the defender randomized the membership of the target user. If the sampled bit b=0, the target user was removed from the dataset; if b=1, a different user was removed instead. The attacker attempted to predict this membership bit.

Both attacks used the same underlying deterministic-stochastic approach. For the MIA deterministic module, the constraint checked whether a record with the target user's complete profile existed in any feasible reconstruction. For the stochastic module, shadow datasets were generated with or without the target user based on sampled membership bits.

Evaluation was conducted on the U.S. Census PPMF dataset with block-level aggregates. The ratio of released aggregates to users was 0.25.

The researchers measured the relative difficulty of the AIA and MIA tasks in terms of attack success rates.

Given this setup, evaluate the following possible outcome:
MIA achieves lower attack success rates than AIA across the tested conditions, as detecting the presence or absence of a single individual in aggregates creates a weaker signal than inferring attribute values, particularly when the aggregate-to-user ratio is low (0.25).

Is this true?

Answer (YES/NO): NO